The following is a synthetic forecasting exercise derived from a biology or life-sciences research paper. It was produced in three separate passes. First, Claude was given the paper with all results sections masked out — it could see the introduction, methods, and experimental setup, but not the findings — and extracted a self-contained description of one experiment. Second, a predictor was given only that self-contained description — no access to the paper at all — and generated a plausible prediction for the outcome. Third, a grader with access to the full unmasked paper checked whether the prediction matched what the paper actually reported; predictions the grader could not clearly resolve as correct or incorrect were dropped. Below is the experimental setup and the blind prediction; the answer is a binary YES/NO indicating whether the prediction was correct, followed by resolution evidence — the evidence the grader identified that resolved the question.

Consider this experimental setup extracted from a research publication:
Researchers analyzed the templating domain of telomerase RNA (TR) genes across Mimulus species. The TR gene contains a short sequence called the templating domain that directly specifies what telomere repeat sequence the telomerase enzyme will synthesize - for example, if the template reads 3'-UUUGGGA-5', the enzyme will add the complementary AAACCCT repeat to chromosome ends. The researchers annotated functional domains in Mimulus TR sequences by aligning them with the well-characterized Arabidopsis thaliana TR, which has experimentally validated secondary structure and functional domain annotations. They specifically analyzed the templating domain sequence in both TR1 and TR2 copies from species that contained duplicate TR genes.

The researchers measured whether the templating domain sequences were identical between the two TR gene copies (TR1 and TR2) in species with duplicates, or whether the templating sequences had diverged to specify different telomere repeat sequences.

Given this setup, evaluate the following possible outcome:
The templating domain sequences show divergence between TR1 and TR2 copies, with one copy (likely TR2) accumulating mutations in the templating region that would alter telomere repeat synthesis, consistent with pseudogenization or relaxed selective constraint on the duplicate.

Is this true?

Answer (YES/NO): NO